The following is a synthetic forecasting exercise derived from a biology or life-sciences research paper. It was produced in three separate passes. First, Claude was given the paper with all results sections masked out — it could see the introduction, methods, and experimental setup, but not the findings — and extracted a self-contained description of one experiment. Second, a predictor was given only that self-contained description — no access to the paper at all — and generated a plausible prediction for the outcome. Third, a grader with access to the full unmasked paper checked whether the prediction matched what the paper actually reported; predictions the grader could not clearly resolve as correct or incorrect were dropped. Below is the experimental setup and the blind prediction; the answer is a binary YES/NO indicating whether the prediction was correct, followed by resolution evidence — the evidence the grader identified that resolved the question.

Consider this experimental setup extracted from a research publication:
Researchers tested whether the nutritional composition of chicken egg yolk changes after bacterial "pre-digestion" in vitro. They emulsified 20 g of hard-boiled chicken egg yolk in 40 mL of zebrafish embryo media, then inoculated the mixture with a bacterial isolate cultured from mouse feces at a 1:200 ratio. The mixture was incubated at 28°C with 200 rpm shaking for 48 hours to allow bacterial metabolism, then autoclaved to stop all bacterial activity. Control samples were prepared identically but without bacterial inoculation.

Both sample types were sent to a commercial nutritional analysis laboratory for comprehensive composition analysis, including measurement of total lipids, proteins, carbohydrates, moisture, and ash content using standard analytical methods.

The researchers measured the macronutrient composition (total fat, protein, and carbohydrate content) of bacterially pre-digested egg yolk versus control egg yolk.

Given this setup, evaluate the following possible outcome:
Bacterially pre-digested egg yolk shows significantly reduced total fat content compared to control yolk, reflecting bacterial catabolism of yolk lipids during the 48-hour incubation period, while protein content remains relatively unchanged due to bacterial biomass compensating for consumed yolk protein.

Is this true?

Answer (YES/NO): NO